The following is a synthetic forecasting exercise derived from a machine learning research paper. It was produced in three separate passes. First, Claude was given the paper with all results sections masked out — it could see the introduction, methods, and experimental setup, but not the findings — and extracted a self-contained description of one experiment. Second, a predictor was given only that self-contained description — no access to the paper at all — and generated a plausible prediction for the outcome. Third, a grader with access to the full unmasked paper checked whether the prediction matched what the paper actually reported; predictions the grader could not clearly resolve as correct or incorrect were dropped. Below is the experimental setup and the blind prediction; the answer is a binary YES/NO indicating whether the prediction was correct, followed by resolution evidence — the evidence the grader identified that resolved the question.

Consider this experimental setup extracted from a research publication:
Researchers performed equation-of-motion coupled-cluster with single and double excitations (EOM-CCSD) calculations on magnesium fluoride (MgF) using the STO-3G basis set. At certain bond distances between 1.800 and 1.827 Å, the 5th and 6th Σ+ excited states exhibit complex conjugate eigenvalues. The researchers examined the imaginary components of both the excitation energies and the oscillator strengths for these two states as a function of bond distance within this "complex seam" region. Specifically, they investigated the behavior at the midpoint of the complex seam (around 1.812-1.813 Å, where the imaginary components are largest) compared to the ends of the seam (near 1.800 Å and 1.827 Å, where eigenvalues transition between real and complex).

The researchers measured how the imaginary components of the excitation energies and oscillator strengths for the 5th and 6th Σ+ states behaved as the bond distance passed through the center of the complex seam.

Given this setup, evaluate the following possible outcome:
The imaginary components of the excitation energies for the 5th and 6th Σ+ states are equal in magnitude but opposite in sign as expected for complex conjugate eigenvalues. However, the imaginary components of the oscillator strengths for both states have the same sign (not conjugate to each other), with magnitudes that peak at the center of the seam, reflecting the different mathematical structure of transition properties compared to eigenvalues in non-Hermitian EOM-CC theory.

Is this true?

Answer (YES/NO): NO